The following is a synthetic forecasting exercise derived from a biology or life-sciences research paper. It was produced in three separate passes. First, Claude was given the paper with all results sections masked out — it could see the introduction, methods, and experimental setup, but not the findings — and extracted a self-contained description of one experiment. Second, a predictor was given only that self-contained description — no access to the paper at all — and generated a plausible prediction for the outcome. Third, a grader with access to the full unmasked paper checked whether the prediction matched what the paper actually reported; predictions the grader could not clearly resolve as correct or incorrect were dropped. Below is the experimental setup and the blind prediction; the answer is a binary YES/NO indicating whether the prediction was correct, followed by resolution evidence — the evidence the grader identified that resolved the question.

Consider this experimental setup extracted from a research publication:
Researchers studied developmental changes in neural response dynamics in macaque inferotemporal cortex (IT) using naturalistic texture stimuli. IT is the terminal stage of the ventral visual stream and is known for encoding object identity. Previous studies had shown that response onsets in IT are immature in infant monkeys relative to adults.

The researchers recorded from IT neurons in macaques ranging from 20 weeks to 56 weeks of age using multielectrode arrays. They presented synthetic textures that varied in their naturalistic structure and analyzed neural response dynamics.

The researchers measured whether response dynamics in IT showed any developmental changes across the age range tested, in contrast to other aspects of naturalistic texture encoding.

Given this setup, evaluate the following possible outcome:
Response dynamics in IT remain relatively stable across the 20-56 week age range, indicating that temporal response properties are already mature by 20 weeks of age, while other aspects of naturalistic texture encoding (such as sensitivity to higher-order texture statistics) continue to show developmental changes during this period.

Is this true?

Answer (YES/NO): NO